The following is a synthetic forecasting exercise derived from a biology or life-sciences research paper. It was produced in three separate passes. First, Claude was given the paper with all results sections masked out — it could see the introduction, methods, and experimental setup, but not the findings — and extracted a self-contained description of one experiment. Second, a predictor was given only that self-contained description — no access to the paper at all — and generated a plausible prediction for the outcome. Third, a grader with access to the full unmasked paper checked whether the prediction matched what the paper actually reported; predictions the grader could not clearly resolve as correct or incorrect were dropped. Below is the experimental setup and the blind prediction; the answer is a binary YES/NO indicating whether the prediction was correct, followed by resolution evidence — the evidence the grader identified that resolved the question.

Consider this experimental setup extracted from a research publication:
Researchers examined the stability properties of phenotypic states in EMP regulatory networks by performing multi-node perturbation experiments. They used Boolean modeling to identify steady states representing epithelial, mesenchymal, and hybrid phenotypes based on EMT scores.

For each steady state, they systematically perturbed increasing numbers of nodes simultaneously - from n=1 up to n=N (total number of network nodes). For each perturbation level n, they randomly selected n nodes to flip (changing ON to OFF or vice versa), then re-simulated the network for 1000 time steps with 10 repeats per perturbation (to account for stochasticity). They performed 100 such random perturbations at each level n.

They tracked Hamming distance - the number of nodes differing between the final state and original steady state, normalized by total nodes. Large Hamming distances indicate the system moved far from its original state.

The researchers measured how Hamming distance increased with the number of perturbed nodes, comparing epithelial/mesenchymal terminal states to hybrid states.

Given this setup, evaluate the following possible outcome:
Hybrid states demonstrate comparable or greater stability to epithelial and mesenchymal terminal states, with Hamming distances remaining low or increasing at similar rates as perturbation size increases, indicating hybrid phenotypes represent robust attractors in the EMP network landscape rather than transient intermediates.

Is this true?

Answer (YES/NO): NO